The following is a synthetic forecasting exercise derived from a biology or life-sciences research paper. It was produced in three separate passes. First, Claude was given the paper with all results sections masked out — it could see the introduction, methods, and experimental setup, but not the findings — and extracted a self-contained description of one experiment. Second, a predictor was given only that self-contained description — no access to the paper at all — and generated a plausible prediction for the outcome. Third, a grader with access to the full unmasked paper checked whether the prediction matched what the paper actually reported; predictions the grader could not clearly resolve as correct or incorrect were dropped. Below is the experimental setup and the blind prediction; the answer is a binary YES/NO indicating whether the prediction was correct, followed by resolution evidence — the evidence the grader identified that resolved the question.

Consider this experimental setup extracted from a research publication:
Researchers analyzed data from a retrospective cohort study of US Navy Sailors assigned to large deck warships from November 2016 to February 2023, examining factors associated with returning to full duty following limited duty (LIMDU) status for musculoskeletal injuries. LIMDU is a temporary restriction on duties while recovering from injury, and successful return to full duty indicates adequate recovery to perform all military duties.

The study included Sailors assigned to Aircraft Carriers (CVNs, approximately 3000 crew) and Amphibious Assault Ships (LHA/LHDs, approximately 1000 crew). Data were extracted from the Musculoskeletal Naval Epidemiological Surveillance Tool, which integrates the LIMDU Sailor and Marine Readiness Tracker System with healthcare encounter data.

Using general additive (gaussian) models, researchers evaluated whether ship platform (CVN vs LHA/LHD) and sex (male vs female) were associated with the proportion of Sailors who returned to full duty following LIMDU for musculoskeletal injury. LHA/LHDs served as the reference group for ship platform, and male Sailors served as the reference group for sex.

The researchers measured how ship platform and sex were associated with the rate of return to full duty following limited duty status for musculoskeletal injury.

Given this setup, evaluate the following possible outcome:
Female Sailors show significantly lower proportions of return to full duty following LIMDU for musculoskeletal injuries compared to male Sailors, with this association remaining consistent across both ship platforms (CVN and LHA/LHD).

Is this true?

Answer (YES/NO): NO